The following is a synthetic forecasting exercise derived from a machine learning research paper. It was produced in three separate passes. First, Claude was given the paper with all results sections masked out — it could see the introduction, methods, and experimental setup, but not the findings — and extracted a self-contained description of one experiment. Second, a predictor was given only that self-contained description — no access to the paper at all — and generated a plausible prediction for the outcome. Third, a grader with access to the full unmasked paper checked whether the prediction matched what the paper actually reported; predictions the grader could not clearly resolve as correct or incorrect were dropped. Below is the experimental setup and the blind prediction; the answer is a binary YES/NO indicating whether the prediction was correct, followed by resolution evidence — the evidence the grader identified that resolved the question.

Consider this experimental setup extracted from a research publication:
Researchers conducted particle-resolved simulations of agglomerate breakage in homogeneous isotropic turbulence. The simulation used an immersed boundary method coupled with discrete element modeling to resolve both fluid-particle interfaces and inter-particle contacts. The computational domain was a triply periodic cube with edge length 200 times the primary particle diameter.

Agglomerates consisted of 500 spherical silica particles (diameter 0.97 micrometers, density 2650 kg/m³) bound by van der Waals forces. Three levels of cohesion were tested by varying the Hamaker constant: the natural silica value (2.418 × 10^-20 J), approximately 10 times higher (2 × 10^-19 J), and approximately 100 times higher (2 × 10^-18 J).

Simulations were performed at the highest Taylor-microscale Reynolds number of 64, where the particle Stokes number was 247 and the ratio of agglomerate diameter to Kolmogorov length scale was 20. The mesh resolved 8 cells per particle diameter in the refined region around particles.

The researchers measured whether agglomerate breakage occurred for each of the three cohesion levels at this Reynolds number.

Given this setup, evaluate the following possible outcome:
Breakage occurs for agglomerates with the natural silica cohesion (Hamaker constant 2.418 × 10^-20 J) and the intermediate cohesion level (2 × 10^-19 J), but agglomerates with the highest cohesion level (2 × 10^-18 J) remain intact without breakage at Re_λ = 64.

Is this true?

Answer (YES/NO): NO